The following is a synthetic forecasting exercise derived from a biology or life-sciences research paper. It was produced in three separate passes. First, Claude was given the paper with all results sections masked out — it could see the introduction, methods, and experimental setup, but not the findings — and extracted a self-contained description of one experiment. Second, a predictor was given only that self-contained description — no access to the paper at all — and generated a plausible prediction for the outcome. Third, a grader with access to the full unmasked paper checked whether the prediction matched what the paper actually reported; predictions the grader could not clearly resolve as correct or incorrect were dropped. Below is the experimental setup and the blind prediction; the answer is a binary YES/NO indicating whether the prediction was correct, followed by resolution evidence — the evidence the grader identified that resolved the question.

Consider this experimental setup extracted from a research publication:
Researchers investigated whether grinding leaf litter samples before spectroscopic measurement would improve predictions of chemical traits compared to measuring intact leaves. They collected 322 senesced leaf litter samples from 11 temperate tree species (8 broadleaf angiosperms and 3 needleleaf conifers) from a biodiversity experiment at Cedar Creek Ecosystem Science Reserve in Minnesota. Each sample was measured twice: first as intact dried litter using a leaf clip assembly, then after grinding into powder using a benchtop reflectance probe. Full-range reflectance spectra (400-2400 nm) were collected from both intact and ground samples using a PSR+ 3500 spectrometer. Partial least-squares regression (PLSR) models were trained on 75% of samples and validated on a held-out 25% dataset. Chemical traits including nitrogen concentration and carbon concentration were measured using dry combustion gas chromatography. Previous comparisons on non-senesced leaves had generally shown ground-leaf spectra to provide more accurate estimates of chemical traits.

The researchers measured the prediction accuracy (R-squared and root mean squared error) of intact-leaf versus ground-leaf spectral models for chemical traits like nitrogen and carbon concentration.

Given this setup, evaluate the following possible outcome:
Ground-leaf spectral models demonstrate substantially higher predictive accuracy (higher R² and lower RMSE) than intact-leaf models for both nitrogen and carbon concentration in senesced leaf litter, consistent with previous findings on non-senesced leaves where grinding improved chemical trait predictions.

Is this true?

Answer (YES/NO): NO